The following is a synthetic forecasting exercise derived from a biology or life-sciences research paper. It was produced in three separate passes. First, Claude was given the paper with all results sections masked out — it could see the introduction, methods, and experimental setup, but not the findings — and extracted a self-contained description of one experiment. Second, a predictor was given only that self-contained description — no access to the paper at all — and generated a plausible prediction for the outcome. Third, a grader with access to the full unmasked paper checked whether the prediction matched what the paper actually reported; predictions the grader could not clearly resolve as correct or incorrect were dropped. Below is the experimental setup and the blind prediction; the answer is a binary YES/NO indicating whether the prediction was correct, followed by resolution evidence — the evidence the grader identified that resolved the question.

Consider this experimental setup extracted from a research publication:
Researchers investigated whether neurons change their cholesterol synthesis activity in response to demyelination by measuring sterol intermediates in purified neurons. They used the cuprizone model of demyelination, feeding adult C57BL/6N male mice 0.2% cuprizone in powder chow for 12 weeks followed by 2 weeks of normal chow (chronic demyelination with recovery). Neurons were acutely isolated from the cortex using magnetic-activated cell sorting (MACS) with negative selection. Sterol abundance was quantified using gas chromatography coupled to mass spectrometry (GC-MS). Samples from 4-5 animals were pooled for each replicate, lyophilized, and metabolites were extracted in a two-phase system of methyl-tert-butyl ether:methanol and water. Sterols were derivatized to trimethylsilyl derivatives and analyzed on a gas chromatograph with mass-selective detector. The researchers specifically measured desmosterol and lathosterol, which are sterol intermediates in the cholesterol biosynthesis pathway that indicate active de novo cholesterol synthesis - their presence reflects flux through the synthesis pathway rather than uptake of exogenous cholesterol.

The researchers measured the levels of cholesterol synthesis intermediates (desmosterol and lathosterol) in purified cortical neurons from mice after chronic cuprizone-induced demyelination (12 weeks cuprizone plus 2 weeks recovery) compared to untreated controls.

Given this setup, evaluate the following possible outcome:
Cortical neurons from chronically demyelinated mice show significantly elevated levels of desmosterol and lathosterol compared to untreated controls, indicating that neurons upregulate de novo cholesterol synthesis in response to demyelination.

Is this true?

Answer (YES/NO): YES